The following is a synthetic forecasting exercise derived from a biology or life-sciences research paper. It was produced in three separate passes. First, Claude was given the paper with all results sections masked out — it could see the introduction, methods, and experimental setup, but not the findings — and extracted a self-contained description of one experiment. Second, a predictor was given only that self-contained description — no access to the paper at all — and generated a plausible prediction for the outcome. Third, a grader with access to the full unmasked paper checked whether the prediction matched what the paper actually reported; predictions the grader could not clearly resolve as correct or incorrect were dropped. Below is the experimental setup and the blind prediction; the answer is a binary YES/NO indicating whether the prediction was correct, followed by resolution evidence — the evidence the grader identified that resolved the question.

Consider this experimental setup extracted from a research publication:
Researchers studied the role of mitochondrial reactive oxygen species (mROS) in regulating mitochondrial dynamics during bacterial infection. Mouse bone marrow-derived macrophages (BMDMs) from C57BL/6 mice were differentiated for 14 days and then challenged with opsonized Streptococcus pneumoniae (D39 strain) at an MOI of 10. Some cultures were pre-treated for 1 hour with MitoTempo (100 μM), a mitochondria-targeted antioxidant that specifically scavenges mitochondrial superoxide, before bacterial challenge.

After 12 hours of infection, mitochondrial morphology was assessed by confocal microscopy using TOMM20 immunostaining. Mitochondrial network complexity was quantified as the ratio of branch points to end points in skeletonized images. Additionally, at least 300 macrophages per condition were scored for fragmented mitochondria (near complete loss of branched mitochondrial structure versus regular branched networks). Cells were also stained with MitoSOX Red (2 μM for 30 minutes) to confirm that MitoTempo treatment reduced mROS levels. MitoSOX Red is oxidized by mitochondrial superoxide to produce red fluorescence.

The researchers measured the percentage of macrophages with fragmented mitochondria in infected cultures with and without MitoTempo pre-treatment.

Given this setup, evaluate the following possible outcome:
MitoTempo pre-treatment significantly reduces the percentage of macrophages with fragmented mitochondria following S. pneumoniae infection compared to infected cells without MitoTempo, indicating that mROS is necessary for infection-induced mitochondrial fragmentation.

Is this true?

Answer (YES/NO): YES